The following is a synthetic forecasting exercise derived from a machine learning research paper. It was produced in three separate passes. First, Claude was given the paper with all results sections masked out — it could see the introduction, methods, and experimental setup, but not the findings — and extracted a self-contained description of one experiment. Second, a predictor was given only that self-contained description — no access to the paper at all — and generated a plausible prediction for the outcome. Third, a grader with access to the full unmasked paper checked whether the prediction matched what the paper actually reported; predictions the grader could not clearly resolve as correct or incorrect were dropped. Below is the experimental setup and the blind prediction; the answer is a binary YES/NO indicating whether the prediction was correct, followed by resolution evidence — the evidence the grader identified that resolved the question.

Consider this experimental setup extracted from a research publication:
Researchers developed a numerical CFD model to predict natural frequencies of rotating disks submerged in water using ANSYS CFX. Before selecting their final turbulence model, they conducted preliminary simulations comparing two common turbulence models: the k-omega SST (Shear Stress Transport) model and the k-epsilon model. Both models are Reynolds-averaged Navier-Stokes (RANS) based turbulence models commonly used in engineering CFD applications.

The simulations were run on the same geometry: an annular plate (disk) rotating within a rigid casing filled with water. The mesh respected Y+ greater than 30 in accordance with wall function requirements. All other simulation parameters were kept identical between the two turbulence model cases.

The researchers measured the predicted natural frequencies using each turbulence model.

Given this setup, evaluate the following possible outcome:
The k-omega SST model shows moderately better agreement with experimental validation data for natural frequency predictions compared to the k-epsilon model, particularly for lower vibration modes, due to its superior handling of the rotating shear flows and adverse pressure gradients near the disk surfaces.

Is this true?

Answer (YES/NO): NO